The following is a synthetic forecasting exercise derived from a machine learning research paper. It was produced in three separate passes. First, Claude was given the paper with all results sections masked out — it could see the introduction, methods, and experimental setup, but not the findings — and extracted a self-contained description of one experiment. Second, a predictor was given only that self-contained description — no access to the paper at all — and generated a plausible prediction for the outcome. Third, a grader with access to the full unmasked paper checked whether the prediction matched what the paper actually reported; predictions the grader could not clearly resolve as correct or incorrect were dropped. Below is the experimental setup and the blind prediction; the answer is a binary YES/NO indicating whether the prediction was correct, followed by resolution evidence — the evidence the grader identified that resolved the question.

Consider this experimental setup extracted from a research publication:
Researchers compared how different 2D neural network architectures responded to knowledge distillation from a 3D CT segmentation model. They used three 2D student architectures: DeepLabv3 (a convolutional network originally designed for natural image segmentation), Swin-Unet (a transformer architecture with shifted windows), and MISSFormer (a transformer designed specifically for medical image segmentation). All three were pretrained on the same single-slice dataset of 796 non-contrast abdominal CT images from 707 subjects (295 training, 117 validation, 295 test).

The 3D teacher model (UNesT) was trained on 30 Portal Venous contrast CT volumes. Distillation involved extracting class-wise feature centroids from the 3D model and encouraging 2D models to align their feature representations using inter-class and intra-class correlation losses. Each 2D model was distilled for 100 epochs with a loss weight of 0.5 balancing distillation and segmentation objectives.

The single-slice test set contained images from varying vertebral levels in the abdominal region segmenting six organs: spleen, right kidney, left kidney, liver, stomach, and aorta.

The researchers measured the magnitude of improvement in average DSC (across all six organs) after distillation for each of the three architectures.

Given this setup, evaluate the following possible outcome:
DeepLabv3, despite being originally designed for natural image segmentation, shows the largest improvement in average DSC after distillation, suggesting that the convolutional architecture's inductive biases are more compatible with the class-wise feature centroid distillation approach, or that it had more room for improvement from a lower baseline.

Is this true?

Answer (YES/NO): YES